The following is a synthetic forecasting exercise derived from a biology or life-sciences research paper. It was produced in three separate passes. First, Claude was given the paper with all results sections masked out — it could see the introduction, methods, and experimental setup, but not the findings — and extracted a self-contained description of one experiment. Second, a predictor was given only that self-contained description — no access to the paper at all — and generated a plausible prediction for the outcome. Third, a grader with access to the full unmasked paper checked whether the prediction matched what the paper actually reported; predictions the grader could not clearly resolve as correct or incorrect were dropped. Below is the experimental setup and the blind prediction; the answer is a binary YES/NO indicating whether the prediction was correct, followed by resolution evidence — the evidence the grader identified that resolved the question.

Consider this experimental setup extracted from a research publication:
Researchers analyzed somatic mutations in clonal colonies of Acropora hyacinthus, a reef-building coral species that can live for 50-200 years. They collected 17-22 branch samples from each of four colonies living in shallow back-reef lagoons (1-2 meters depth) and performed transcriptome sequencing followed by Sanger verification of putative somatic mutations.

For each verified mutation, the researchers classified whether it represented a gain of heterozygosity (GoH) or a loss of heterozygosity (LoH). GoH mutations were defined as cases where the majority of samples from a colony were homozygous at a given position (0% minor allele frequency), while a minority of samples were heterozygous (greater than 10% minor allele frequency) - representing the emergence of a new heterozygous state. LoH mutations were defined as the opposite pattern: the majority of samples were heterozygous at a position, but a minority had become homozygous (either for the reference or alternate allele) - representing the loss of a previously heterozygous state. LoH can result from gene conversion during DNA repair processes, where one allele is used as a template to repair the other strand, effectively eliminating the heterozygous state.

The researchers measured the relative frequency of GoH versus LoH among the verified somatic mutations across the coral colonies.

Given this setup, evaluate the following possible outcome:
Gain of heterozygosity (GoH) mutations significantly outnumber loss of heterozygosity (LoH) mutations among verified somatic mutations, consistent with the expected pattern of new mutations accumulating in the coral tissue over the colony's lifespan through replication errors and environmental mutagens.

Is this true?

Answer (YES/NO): NO